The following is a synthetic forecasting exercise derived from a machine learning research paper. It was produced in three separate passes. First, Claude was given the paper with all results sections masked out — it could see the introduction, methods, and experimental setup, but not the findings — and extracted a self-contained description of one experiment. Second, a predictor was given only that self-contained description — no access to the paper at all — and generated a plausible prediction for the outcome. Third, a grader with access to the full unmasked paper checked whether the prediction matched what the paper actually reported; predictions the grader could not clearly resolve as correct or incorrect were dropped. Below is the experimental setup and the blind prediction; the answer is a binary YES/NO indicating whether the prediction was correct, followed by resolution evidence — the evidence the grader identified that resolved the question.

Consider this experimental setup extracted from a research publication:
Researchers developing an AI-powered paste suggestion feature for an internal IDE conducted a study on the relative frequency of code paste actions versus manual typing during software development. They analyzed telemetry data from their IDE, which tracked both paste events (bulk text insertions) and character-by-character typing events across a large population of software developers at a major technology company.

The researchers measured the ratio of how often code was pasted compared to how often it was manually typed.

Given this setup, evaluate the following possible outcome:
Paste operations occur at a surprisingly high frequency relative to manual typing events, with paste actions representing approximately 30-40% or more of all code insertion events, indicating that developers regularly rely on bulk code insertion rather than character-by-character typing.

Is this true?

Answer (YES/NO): NO